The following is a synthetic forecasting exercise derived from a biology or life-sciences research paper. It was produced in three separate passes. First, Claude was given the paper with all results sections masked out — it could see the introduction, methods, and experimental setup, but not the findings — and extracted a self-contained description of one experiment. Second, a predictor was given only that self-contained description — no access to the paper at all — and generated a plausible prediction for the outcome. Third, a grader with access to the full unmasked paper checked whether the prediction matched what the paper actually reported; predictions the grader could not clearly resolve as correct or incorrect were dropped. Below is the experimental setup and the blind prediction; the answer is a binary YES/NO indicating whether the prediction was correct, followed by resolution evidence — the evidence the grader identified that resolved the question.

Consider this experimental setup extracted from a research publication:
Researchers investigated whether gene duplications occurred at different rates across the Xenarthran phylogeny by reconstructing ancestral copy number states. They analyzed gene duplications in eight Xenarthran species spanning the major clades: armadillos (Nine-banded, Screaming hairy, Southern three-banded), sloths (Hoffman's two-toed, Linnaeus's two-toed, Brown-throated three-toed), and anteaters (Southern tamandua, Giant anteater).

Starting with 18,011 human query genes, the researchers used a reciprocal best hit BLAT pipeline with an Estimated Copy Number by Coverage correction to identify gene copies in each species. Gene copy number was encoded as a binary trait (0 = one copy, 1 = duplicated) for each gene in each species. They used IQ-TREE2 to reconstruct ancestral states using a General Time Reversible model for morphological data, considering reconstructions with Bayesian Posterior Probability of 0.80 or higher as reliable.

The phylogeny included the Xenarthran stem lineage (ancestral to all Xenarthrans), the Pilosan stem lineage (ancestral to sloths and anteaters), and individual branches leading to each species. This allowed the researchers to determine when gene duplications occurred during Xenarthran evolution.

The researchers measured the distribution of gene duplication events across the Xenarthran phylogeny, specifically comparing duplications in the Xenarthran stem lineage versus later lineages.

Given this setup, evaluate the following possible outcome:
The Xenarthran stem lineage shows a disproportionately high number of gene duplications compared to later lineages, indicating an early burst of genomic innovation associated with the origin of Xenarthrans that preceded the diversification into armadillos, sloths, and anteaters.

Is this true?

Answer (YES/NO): NO